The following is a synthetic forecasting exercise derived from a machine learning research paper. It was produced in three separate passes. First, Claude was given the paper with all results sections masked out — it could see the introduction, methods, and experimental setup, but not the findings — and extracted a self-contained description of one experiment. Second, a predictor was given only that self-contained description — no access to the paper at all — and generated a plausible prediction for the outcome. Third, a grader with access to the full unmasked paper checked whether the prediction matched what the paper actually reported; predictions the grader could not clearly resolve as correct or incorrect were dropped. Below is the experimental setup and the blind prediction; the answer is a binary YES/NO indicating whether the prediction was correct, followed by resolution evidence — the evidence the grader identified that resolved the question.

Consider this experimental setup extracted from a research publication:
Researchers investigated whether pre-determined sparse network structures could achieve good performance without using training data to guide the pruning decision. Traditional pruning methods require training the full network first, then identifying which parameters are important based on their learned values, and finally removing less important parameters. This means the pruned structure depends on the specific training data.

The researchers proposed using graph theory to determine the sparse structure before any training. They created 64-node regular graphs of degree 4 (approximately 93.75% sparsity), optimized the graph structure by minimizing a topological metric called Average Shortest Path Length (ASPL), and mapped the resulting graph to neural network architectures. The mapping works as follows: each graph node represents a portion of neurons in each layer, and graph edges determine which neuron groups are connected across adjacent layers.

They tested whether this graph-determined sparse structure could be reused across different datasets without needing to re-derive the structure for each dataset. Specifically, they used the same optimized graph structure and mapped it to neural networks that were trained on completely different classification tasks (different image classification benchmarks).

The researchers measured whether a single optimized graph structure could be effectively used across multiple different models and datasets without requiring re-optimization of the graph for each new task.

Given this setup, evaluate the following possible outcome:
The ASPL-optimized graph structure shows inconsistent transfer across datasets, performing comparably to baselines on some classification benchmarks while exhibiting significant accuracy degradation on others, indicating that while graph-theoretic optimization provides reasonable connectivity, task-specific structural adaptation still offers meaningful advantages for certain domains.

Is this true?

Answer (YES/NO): NO